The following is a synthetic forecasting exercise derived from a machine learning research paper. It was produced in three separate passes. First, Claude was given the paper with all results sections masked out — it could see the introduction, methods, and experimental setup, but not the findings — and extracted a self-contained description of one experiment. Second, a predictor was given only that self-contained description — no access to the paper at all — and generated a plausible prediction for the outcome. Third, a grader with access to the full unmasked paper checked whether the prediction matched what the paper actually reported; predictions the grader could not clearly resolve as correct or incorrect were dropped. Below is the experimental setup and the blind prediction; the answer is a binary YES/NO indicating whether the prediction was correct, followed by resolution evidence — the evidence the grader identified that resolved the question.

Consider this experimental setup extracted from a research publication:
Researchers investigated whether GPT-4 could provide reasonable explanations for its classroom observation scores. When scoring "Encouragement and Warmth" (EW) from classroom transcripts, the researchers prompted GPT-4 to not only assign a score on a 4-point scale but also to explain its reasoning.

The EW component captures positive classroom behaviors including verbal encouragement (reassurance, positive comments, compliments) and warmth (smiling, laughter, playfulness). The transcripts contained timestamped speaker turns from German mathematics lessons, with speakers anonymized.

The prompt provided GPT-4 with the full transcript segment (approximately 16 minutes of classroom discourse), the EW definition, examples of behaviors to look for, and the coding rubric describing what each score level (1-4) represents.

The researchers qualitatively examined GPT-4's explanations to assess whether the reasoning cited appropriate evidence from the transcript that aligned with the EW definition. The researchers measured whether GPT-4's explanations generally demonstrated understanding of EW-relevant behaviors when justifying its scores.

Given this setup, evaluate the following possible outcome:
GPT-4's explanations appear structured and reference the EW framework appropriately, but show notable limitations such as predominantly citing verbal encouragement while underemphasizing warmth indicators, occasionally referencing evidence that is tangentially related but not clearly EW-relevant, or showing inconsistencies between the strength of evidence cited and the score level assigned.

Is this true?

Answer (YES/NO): NO